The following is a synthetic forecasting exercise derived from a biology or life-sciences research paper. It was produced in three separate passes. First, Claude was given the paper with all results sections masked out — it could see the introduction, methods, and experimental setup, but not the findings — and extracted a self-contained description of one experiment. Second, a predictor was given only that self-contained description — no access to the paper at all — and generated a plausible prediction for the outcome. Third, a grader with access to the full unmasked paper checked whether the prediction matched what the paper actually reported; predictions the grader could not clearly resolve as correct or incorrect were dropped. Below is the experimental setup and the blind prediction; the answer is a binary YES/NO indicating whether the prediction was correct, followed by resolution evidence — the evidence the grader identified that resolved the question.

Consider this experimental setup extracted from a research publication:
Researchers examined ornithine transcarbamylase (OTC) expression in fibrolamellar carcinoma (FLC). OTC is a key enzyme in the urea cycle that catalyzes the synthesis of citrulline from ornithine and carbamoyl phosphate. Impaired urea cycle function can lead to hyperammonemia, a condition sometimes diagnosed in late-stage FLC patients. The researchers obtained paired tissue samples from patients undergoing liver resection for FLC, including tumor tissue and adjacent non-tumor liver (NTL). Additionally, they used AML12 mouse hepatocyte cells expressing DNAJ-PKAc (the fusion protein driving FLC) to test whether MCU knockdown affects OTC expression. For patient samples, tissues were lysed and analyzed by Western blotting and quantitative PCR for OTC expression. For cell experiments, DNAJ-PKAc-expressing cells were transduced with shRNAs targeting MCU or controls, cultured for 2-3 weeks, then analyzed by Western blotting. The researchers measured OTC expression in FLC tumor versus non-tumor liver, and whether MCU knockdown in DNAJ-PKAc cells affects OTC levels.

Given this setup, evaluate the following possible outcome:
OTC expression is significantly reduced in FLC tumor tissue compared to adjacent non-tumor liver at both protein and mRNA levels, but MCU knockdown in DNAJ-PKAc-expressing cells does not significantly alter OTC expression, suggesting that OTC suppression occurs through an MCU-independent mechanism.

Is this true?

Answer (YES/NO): NO